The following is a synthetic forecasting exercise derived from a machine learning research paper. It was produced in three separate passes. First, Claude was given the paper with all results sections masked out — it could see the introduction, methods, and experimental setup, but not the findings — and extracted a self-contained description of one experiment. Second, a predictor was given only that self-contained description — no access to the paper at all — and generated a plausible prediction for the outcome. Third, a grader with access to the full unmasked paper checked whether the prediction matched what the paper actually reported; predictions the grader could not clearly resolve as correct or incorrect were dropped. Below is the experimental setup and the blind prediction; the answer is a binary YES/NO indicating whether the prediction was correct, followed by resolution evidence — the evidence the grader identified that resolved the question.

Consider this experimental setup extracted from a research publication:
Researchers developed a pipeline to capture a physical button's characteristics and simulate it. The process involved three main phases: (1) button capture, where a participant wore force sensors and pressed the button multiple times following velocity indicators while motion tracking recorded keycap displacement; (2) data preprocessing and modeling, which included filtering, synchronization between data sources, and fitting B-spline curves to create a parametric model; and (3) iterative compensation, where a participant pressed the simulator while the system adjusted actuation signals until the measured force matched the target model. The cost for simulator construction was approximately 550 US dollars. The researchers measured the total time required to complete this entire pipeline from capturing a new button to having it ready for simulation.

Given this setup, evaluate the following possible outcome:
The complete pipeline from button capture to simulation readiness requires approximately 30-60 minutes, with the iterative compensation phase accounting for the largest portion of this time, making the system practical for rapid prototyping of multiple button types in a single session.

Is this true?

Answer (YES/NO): NO